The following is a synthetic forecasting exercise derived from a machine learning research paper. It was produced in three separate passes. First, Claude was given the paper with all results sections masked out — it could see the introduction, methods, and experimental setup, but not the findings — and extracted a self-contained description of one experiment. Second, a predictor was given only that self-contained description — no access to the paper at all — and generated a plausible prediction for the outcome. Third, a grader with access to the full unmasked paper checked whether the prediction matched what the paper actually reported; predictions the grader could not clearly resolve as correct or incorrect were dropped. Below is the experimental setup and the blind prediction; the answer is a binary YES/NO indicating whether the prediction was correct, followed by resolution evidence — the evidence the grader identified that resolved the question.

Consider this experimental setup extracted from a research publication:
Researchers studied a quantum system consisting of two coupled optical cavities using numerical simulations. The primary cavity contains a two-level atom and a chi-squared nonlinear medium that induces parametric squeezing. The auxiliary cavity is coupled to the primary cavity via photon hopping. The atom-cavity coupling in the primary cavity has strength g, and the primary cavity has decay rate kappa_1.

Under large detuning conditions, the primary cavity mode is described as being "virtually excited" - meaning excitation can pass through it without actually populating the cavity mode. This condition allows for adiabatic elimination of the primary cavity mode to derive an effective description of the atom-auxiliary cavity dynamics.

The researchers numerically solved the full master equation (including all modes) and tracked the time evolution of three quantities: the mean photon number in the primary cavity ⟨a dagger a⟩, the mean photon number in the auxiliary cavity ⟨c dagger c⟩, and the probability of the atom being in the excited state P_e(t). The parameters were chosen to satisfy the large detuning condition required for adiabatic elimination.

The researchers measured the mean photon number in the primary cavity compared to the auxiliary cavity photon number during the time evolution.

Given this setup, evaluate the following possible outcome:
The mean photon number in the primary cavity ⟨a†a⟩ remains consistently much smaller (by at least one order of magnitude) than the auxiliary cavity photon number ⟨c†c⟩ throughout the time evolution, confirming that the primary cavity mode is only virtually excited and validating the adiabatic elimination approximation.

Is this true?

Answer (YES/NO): YES